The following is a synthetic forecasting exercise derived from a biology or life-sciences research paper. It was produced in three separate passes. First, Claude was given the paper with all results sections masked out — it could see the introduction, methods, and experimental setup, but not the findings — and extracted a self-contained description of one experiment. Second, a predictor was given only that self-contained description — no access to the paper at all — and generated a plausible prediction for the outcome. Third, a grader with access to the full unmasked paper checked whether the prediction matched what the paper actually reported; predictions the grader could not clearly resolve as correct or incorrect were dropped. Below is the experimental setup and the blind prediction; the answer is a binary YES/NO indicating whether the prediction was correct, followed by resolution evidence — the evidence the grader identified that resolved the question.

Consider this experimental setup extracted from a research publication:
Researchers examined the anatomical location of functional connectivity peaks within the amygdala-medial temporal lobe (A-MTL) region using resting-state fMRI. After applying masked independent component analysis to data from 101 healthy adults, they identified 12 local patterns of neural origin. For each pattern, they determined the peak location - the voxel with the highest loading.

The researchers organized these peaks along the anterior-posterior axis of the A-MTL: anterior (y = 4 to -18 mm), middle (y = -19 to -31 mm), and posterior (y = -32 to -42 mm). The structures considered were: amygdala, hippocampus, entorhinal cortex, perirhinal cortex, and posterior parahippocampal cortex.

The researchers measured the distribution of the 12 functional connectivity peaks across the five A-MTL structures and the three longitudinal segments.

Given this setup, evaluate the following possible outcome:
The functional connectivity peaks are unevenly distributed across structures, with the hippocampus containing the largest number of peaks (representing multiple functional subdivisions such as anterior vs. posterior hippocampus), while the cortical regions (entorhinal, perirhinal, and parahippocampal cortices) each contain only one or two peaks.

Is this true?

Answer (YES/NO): NO